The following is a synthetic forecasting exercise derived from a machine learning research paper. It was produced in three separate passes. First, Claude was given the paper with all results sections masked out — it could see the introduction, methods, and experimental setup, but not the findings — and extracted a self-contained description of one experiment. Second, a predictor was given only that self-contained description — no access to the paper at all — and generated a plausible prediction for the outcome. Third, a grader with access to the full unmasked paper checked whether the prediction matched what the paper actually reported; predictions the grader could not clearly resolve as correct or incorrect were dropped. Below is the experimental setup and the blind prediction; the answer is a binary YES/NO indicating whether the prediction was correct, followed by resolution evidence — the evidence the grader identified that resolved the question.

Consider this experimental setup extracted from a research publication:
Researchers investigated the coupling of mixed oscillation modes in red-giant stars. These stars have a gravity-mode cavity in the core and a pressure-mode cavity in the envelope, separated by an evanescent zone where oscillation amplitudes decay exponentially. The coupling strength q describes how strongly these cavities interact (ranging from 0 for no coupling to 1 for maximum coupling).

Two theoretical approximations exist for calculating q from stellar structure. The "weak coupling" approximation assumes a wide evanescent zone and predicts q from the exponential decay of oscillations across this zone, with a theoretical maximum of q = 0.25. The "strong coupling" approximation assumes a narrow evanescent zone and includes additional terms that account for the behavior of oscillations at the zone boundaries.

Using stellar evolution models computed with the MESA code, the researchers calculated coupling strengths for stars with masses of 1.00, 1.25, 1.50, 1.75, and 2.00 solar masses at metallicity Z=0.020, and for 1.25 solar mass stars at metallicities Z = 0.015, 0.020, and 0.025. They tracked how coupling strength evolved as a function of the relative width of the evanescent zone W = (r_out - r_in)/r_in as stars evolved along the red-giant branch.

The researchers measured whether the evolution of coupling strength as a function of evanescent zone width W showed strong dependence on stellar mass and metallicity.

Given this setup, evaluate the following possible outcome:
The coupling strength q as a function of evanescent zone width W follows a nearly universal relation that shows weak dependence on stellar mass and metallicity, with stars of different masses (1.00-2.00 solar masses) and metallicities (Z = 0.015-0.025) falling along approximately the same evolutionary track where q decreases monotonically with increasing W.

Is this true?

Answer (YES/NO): YES